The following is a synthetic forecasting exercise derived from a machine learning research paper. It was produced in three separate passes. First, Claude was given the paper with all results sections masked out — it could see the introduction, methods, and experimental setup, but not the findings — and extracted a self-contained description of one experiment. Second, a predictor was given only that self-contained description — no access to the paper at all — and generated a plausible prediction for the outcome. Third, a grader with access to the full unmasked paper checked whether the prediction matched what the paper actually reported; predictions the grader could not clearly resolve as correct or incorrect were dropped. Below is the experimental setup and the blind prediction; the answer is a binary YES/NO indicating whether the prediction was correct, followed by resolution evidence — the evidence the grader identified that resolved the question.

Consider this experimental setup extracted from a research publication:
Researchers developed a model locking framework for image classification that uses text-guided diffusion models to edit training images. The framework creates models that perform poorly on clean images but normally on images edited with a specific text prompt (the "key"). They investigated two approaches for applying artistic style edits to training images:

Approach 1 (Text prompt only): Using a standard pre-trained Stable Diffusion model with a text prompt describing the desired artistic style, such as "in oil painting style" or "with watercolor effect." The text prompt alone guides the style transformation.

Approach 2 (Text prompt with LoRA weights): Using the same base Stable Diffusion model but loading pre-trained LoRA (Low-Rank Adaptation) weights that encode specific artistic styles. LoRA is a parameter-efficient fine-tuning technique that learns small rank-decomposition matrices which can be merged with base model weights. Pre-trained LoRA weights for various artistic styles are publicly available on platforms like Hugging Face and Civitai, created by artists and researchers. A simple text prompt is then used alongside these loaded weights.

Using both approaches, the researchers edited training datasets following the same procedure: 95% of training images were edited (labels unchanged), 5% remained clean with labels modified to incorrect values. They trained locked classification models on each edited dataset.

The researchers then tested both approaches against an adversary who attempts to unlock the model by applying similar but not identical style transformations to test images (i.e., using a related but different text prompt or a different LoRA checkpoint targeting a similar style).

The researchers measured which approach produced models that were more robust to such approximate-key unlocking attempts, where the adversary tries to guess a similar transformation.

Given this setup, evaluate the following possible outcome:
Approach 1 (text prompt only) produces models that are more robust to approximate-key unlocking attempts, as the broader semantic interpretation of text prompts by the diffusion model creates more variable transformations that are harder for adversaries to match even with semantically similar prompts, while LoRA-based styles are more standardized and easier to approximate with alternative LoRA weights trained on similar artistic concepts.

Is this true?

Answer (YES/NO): NO